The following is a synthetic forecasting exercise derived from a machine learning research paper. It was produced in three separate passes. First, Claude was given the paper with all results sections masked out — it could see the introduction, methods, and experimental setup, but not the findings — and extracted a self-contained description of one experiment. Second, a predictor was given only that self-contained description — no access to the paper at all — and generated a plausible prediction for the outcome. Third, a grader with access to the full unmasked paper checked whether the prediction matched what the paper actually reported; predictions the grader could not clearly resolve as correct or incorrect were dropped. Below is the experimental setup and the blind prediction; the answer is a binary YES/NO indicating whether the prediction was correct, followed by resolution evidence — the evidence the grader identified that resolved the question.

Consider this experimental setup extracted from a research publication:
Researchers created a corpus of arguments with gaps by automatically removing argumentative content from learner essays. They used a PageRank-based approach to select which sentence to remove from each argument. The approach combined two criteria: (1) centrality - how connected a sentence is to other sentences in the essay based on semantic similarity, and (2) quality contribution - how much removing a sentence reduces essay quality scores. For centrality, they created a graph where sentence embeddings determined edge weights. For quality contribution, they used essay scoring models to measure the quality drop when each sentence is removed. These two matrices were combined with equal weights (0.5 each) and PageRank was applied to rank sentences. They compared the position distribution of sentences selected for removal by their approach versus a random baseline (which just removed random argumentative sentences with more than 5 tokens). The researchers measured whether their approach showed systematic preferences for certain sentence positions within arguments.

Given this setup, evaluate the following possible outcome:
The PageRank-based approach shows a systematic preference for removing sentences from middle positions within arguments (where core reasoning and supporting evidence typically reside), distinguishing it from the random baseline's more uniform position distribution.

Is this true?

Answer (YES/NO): NO